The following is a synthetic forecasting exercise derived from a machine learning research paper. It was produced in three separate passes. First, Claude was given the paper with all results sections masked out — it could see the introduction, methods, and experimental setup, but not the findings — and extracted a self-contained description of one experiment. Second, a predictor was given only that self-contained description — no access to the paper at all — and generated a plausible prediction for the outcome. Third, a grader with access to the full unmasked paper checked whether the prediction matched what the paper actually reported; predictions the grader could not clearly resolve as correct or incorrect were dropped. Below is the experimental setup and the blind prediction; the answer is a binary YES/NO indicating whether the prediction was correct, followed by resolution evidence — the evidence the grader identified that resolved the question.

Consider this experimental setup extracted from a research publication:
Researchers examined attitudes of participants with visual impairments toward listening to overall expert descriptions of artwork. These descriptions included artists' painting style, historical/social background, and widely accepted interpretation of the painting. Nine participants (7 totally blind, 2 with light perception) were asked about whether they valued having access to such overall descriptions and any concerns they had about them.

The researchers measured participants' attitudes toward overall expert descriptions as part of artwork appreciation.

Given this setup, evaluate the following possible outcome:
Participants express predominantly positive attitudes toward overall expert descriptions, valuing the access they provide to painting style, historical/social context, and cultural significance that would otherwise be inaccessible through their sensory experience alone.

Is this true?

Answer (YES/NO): NO